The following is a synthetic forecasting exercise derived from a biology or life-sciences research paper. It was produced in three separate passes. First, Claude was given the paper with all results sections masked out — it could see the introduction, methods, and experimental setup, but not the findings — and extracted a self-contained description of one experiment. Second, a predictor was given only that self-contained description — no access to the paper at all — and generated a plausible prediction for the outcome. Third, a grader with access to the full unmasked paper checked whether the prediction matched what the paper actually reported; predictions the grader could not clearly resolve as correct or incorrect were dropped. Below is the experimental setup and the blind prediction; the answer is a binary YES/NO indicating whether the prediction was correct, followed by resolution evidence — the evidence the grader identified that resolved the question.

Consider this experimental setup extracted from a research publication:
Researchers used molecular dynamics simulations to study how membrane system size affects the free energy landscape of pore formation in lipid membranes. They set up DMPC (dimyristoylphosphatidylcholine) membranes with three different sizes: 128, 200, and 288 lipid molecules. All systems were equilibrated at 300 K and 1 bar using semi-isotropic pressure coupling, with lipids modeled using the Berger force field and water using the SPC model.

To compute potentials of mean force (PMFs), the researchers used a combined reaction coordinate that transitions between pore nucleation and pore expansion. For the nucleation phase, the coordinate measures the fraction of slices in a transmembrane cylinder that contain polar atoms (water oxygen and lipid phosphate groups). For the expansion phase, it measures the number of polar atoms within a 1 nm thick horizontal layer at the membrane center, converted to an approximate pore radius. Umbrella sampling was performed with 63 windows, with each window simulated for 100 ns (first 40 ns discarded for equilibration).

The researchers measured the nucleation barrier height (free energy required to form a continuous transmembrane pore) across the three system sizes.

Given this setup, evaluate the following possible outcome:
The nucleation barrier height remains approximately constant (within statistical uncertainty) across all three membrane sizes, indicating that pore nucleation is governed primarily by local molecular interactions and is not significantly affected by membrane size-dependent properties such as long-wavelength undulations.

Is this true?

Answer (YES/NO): YES